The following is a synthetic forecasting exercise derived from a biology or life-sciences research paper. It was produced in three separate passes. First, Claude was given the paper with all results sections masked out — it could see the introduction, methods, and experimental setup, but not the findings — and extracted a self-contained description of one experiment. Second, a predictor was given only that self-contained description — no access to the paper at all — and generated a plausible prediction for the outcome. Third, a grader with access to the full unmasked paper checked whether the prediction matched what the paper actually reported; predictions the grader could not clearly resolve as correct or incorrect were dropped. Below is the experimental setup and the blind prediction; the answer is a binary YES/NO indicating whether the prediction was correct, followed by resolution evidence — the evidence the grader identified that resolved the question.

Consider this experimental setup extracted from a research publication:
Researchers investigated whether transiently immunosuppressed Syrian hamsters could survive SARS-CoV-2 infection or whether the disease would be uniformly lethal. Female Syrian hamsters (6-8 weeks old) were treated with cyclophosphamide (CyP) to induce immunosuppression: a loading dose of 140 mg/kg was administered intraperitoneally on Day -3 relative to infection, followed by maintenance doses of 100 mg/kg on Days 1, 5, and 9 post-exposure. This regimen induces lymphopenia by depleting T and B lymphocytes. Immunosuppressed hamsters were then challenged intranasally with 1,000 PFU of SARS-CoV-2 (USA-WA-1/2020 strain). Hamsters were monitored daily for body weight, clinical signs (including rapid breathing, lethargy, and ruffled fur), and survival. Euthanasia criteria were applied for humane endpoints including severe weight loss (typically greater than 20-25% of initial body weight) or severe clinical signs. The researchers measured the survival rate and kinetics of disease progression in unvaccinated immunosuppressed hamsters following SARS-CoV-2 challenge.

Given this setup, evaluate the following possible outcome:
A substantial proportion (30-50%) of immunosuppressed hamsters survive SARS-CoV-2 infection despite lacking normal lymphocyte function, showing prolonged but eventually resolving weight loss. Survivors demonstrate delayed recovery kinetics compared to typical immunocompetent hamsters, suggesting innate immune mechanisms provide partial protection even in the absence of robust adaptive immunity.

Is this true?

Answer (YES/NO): NO